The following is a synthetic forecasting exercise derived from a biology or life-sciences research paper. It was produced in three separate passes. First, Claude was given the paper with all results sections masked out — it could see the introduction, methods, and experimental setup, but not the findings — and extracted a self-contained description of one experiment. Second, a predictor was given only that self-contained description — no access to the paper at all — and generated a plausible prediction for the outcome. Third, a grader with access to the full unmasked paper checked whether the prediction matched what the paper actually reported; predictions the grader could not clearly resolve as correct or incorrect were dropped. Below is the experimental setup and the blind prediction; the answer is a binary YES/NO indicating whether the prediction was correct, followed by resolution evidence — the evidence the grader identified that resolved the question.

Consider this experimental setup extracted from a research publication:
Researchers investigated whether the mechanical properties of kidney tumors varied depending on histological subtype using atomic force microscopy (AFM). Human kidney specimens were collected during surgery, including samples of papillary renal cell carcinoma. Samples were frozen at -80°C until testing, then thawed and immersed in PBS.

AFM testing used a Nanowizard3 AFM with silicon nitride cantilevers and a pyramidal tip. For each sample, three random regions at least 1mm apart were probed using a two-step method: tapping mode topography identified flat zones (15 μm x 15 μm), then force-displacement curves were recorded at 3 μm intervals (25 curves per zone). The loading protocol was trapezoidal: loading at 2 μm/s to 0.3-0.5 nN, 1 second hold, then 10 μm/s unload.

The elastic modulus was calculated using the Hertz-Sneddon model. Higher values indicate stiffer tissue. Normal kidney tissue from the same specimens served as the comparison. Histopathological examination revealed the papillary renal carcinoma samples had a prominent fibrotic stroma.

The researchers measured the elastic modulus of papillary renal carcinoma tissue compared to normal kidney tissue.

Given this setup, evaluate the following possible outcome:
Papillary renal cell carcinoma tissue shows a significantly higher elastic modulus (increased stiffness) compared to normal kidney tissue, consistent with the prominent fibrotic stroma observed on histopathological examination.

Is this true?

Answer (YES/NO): YES